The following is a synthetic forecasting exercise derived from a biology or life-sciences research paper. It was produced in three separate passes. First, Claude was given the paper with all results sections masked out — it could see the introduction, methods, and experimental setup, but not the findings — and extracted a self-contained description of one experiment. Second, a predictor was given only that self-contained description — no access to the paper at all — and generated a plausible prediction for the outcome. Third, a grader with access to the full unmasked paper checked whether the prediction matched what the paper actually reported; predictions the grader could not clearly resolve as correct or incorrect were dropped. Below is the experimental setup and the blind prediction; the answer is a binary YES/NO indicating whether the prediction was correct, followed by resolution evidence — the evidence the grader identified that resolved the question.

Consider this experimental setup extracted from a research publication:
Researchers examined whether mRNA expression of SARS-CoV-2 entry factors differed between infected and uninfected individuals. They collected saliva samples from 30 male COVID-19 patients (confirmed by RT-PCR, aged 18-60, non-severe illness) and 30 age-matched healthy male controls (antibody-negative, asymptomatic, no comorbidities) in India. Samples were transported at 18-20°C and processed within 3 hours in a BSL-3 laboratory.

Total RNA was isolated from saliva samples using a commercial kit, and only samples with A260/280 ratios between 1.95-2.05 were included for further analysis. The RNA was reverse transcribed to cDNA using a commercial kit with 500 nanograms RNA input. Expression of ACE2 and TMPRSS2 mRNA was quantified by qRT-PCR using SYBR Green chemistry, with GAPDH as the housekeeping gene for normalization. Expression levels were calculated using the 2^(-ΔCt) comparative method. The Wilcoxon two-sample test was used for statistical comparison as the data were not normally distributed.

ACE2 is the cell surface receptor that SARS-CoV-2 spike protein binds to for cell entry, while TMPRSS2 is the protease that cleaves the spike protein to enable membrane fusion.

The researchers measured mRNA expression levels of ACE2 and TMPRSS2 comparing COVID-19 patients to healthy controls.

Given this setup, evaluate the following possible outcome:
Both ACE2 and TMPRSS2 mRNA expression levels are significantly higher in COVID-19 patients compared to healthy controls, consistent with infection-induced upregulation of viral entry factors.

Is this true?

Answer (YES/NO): NO